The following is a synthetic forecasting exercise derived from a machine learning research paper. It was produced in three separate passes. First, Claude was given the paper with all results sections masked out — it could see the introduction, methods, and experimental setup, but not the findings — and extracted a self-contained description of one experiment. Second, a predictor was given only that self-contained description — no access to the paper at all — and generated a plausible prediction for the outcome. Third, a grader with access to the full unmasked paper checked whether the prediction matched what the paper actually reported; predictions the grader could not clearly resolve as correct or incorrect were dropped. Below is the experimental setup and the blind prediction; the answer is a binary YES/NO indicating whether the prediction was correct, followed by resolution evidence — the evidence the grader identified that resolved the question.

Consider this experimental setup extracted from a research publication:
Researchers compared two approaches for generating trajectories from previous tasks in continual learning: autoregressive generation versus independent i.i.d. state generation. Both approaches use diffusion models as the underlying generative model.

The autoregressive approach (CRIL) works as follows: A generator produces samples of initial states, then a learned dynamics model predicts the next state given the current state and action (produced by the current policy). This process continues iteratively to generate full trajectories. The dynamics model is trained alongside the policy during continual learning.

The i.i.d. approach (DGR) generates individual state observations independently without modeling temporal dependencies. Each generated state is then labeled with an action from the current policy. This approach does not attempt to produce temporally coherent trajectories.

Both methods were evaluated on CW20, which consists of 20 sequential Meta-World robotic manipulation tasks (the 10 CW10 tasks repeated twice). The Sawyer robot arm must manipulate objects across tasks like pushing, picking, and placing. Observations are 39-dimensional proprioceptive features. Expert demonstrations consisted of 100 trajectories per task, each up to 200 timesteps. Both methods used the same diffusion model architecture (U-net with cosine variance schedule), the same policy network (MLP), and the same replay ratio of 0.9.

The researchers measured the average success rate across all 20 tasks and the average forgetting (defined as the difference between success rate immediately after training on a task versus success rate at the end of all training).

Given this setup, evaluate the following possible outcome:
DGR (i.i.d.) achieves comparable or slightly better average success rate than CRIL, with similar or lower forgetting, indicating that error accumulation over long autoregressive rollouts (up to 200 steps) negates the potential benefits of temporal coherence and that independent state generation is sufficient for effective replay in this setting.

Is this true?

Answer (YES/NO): NO